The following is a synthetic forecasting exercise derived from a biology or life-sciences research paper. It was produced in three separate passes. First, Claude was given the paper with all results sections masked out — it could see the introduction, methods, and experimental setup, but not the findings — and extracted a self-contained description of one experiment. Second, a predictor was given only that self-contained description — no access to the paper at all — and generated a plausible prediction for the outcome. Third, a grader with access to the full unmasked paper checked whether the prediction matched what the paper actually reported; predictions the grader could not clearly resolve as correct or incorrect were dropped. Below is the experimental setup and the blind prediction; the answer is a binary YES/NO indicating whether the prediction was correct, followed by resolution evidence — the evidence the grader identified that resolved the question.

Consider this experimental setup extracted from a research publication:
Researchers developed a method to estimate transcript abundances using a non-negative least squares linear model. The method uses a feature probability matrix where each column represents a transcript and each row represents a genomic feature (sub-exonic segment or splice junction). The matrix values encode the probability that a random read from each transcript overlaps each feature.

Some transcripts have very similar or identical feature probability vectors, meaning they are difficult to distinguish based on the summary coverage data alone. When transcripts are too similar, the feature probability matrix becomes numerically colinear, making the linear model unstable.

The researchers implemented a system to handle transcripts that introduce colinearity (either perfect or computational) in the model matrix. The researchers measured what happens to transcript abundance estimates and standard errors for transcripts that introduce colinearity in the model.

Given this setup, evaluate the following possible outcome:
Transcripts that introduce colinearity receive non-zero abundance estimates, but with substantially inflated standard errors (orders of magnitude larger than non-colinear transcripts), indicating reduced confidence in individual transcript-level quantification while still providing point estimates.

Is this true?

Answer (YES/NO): NO